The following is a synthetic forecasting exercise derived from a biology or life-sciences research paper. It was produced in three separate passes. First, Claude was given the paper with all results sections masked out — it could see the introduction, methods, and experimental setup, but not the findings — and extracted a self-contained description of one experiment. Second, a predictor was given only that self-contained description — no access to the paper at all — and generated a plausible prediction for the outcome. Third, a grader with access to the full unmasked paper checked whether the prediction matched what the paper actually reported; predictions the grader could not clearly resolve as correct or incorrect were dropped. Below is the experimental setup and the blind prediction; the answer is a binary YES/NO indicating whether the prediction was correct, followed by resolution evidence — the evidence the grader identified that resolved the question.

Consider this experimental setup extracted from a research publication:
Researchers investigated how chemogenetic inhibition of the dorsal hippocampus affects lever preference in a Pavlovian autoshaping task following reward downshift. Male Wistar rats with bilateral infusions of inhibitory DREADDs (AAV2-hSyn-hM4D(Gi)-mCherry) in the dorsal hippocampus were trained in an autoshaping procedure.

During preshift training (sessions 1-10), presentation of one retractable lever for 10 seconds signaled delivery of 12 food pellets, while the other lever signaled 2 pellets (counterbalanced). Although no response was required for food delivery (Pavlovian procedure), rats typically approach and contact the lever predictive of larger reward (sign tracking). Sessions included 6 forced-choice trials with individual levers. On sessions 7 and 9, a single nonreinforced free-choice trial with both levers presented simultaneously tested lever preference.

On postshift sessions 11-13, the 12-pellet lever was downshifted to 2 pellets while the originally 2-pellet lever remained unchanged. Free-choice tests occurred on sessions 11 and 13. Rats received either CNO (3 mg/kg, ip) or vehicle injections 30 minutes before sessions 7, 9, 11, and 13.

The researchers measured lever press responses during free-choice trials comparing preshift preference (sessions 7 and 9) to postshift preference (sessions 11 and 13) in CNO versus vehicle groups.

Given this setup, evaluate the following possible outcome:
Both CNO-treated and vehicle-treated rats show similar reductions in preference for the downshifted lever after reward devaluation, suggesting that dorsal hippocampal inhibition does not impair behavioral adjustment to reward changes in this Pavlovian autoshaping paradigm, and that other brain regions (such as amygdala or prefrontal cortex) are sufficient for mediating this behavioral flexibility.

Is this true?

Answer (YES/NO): NO